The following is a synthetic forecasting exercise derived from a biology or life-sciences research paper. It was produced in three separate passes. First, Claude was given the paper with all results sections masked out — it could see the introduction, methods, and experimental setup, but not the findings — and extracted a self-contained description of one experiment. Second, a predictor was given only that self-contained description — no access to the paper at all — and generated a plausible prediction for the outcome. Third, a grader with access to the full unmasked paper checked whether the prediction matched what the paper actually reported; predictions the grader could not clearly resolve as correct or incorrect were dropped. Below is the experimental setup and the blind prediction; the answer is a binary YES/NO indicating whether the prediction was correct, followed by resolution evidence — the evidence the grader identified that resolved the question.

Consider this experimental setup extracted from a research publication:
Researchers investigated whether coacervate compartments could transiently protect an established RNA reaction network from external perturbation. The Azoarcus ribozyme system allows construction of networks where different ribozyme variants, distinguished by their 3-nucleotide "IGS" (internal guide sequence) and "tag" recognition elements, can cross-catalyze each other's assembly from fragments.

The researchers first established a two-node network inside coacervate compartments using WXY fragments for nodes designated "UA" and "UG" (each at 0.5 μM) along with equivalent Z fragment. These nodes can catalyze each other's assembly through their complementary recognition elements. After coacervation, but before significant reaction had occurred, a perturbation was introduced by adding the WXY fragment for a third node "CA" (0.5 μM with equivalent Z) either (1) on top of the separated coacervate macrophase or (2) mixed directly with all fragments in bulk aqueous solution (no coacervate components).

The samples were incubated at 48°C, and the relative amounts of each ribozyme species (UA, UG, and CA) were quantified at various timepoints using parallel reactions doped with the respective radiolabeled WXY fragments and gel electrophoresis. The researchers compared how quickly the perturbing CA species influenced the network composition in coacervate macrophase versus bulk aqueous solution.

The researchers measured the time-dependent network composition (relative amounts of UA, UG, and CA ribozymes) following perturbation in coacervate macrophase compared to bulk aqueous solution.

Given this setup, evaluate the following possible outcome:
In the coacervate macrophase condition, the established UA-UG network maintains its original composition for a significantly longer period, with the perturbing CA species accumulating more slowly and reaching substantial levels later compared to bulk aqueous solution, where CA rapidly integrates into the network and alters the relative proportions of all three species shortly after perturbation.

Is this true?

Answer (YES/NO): YES